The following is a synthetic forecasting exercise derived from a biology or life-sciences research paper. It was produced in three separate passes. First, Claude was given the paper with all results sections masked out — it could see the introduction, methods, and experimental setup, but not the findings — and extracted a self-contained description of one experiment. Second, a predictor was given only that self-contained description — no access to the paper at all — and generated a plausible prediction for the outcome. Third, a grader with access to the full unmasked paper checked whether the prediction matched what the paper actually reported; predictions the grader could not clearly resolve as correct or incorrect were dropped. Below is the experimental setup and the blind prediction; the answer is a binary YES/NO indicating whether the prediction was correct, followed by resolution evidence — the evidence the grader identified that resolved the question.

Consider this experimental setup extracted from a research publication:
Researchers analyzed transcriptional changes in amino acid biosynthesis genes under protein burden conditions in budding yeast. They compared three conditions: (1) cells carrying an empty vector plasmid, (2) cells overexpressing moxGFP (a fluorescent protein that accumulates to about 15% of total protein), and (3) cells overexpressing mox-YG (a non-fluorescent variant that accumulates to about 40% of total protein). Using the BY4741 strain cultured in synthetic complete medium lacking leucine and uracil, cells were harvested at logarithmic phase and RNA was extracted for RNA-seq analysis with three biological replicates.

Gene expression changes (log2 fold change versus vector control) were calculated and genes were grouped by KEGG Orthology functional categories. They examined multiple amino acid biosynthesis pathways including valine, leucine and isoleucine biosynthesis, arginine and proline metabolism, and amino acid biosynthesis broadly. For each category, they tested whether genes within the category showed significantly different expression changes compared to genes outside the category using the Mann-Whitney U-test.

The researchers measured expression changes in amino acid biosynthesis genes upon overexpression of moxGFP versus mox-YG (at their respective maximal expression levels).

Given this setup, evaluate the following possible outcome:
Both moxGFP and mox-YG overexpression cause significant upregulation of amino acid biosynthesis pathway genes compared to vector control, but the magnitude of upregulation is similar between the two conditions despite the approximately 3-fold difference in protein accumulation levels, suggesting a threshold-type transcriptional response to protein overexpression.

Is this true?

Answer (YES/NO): NO